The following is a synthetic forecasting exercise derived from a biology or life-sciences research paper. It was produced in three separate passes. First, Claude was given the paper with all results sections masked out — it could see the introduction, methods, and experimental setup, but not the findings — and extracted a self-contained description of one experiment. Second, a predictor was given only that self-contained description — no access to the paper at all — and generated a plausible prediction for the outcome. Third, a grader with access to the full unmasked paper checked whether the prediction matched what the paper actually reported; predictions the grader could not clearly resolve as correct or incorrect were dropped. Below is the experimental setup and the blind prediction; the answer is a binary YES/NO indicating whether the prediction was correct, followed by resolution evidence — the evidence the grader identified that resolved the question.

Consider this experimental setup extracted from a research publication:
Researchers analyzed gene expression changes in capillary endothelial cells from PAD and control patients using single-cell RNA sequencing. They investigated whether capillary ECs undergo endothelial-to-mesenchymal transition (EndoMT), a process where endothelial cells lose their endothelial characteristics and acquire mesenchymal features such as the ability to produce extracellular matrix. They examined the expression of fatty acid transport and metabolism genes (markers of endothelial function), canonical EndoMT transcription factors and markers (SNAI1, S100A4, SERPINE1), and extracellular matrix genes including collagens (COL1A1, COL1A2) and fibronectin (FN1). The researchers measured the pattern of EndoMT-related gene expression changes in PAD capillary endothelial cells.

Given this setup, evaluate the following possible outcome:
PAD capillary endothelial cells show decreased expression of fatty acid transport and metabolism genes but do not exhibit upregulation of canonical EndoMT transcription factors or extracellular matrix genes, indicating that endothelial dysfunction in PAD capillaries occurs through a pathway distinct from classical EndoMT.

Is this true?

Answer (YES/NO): NO